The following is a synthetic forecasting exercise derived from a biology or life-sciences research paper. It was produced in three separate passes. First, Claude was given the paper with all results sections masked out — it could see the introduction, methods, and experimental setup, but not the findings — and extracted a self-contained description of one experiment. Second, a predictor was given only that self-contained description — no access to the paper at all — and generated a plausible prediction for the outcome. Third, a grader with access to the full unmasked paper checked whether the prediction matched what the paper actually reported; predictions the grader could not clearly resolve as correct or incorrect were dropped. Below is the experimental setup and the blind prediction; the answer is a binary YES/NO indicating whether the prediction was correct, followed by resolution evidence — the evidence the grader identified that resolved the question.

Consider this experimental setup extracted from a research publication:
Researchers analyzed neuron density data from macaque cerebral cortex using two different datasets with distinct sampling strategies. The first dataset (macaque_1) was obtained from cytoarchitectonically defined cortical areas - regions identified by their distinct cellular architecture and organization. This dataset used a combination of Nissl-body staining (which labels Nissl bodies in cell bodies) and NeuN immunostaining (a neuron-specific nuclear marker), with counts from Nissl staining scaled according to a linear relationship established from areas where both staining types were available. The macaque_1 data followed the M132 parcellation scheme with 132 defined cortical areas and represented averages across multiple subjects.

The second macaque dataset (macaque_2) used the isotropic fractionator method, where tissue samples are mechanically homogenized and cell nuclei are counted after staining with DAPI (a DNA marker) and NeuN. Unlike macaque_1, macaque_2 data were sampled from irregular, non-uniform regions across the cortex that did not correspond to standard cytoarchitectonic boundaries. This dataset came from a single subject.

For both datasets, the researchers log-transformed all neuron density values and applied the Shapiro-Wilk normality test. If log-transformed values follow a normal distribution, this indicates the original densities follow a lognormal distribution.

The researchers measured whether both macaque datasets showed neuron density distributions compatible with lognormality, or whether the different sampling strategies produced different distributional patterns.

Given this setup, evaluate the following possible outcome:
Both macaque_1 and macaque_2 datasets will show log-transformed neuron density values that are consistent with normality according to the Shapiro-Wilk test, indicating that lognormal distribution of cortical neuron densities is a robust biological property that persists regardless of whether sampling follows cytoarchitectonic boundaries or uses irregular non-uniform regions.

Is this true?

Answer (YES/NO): NO